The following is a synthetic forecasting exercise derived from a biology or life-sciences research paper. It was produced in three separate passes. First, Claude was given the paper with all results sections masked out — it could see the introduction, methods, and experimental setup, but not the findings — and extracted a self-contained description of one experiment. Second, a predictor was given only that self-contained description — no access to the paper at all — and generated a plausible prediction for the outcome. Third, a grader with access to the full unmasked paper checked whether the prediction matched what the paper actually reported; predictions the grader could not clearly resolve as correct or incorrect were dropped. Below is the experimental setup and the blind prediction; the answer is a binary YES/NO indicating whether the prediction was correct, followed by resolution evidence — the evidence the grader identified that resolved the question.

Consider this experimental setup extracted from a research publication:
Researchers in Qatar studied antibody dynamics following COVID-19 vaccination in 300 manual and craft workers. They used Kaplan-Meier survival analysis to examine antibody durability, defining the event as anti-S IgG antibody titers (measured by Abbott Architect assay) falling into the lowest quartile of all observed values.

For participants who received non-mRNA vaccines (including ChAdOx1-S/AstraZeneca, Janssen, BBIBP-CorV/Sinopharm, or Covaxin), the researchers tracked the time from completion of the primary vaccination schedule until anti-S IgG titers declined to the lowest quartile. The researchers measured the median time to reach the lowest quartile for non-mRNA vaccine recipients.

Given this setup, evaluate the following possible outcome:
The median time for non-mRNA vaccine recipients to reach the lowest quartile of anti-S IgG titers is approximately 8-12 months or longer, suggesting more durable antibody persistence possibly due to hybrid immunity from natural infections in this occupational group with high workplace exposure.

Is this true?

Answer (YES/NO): NO